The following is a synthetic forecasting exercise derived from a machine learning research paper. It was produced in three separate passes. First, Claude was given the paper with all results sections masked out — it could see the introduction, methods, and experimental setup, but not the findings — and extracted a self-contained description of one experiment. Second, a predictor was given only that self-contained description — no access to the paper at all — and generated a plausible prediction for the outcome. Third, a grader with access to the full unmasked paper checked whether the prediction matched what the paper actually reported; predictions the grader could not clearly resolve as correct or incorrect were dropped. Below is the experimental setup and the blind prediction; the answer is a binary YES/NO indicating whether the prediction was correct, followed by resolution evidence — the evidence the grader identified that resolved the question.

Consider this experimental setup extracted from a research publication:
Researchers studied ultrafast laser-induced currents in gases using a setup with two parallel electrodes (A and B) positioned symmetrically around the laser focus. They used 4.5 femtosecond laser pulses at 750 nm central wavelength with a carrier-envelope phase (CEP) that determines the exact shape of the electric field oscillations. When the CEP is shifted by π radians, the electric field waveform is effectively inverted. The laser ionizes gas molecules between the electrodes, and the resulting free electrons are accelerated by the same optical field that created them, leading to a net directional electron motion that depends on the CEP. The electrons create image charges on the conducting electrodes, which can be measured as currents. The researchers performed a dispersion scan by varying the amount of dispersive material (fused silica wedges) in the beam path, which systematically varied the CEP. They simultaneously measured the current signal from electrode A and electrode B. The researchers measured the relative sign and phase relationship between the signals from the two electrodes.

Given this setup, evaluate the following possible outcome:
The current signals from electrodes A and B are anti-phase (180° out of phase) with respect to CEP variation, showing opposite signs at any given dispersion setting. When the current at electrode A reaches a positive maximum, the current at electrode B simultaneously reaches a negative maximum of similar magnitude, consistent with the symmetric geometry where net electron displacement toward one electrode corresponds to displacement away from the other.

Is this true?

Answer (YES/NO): YES